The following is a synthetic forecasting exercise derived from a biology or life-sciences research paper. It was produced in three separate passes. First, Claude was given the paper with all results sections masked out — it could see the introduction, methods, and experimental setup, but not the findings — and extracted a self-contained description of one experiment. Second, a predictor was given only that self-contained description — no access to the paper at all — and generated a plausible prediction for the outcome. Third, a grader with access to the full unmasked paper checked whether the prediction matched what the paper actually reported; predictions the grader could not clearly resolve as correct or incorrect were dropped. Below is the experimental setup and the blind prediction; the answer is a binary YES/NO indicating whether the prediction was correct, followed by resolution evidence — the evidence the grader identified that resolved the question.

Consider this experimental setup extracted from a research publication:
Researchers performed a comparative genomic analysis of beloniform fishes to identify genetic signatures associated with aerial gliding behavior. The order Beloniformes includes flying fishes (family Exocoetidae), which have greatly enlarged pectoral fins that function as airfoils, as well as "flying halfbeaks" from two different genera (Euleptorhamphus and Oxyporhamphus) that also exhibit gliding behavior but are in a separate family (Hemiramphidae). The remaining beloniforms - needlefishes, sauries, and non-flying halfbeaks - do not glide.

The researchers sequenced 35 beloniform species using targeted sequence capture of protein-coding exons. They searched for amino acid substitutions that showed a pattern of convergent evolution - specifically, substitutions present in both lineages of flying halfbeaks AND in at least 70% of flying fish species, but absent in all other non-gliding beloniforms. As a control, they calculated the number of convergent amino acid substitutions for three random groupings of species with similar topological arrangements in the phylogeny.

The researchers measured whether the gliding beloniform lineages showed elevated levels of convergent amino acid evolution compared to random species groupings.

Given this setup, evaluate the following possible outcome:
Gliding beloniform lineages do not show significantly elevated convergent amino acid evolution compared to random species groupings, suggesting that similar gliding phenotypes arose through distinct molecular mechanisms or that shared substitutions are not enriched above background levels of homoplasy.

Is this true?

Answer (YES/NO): NO